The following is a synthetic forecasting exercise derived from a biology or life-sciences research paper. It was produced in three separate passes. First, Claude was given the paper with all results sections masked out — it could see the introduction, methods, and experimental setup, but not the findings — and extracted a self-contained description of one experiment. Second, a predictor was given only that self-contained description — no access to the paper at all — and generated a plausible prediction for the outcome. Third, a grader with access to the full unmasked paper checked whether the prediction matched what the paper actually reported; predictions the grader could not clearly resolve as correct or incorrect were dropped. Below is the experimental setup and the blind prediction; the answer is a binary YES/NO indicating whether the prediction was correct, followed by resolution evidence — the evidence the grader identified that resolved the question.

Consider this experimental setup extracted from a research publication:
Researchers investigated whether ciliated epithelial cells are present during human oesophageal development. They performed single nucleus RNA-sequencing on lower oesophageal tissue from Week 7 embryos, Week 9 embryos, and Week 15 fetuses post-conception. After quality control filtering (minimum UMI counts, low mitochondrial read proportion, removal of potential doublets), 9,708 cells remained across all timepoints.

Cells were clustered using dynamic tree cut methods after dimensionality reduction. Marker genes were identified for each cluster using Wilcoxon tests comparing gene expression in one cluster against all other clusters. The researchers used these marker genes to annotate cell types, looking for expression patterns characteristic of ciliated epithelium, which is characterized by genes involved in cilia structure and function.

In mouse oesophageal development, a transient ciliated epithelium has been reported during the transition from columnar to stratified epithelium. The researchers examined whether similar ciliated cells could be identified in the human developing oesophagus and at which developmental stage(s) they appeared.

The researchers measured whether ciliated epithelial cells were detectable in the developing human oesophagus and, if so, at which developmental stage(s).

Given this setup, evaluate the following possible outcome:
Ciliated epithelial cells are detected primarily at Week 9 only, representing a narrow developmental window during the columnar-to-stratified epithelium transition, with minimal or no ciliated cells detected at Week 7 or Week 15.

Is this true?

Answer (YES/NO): NO